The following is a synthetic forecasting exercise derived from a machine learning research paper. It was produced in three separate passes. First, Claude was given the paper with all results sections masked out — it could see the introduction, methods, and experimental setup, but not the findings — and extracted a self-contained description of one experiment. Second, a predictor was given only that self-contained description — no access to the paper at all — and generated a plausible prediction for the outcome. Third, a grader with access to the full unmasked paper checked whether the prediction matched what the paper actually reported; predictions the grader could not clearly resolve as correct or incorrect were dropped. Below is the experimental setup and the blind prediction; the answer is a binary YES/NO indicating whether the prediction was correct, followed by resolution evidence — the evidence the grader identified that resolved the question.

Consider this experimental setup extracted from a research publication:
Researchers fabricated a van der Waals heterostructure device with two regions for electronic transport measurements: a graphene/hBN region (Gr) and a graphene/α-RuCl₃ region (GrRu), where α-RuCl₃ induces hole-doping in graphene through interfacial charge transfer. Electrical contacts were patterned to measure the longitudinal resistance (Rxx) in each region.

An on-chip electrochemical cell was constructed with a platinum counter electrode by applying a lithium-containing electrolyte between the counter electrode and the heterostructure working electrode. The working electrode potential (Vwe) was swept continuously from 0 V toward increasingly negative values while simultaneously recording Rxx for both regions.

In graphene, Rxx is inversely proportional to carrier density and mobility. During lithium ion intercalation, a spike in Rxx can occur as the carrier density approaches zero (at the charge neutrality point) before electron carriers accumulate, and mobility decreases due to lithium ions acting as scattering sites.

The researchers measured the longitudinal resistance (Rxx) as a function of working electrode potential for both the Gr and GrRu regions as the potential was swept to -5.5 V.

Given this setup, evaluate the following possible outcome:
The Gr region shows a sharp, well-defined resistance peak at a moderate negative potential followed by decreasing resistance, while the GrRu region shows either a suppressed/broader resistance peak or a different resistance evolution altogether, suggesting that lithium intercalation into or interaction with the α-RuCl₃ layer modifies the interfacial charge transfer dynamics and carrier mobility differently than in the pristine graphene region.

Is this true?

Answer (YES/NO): NO